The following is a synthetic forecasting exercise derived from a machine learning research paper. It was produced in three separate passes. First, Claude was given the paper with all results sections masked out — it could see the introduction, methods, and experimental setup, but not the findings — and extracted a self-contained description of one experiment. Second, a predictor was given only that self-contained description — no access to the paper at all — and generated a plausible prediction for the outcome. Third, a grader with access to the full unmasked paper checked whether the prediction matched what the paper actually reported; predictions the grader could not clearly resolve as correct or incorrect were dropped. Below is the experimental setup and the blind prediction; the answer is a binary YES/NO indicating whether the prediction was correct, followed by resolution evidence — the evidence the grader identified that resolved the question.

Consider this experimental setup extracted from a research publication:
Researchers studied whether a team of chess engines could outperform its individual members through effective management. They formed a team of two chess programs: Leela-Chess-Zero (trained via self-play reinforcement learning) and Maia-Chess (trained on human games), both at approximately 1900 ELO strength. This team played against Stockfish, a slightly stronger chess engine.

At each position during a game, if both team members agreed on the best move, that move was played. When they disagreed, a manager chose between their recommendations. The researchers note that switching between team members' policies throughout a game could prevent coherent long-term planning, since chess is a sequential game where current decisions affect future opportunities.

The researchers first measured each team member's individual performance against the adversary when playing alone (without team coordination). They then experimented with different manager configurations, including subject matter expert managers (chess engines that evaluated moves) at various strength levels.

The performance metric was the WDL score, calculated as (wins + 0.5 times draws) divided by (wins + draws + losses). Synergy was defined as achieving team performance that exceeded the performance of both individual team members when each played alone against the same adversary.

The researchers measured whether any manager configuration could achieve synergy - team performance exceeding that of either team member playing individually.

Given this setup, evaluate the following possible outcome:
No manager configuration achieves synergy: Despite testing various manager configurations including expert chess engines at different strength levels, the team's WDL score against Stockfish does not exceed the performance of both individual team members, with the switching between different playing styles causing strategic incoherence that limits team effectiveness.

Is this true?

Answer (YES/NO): NO